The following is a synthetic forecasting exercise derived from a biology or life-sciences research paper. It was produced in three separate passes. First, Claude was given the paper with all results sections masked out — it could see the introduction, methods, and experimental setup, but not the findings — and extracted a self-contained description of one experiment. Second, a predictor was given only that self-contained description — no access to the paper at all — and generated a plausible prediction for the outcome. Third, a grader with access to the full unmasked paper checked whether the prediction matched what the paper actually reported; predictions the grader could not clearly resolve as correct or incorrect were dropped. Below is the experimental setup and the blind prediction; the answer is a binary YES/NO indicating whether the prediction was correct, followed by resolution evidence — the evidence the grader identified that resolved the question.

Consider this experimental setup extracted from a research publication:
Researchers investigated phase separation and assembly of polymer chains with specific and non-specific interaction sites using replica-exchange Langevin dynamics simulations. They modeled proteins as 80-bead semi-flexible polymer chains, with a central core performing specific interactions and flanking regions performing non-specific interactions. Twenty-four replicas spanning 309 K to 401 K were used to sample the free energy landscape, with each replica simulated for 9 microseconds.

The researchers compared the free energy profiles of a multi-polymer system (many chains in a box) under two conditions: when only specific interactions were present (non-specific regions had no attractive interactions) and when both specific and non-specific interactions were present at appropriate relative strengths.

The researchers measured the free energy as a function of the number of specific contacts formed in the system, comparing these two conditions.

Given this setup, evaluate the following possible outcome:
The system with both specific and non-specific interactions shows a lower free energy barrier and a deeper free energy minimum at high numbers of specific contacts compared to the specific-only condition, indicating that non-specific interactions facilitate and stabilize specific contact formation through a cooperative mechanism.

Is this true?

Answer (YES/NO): YES